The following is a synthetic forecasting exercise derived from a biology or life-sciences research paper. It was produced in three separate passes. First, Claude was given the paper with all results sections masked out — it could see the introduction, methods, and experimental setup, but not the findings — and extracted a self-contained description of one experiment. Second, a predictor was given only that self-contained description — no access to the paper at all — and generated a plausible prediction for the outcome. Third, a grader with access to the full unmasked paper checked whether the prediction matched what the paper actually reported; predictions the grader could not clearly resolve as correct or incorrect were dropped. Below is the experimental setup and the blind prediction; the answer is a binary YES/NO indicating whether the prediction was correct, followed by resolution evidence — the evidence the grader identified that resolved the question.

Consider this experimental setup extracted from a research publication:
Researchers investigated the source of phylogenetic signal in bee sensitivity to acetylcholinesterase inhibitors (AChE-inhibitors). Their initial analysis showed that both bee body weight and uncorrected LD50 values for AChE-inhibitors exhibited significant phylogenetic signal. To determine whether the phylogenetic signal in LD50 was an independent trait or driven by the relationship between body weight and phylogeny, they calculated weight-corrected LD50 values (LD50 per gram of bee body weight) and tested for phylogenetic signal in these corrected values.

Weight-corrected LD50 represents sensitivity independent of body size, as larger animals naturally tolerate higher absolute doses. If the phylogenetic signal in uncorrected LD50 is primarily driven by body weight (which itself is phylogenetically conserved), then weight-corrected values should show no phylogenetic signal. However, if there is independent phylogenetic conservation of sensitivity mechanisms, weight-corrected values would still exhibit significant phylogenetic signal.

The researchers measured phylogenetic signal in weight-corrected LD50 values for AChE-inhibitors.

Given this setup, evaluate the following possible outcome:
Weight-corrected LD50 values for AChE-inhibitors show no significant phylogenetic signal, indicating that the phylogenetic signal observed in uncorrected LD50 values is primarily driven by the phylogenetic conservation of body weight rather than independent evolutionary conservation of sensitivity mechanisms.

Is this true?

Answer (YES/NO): YES